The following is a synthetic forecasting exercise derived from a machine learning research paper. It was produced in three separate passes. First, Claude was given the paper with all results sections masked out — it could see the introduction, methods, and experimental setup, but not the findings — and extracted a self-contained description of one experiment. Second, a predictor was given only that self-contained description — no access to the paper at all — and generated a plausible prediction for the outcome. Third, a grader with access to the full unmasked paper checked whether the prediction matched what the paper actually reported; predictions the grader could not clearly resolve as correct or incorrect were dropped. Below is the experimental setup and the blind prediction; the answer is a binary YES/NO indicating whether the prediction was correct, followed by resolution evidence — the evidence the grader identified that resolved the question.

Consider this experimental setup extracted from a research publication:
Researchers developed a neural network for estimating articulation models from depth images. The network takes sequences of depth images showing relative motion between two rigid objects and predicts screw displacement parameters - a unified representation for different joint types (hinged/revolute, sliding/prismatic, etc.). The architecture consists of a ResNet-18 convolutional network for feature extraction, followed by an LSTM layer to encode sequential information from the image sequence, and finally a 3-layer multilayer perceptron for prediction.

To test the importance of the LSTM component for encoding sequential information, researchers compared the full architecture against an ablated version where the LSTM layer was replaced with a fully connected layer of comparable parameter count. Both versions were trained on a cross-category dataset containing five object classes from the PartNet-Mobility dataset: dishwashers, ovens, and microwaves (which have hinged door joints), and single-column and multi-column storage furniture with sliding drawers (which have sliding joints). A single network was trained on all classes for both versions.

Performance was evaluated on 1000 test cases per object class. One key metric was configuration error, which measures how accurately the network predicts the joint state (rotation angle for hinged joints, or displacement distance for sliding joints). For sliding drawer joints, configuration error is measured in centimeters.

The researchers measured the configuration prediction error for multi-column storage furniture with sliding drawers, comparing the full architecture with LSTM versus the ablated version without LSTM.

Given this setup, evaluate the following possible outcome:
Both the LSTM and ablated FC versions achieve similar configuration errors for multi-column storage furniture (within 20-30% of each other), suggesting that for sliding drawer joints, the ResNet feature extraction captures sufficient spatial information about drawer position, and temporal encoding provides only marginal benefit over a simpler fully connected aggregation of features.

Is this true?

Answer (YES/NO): NO